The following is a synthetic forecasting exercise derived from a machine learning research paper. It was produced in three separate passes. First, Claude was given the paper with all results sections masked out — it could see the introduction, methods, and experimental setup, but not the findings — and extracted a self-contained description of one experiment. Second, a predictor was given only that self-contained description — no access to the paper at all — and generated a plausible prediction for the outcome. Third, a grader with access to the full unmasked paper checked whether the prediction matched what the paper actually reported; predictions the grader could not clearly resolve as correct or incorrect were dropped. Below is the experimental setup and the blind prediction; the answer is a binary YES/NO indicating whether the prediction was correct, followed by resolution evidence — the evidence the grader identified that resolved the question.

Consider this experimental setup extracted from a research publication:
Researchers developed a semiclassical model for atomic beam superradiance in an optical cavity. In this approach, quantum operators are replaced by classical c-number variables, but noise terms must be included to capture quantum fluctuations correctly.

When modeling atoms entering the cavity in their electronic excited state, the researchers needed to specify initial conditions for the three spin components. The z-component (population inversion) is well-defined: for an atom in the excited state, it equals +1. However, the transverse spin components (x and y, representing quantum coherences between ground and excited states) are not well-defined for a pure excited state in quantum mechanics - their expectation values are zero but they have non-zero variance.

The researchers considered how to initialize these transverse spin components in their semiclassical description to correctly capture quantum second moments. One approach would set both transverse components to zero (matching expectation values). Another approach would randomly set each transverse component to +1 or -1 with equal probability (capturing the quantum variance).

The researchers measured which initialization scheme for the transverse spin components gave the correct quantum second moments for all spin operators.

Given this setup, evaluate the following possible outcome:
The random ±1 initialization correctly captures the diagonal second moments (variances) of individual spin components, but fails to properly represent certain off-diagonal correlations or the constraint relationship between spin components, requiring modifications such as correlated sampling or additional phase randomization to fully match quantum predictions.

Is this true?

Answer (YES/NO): NO